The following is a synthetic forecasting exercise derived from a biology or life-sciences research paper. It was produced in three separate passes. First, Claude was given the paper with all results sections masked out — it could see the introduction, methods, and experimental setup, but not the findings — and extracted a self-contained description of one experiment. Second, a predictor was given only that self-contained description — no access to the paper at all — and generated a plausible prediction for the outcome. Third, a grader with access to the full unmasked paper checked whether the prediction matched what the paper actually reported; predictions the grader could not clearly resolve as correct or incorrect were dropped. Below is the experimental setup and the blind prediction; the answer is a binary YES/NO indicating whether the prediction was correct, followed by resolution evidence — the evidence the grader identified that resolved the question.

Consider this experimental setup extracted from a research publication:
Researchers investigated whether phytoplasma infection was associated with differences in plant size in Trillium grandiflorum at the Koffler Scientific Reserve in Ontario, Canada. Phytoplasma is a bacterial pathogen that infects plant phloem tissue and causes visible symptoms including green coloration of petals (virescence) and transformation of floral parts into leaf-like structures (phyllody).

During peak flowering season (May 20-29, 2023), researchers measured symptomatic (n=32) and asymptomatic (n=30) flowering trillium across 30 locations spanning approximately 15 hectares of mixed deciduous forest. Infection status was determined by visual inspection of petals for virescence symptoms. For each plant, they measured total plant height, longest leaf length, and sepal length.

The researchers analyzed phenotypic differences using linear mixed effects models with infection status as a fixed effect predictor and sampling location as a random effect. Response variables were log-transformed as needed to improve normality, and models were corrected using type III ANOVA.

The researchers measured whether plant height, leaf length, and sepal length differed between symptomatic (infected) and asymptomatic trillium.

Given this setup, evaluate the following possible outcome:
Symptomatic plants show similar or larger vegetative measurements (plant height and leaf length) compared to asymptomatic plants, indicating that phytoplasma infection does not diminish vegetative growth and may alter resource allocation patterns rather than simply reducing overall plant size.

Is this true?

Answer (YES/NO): NO